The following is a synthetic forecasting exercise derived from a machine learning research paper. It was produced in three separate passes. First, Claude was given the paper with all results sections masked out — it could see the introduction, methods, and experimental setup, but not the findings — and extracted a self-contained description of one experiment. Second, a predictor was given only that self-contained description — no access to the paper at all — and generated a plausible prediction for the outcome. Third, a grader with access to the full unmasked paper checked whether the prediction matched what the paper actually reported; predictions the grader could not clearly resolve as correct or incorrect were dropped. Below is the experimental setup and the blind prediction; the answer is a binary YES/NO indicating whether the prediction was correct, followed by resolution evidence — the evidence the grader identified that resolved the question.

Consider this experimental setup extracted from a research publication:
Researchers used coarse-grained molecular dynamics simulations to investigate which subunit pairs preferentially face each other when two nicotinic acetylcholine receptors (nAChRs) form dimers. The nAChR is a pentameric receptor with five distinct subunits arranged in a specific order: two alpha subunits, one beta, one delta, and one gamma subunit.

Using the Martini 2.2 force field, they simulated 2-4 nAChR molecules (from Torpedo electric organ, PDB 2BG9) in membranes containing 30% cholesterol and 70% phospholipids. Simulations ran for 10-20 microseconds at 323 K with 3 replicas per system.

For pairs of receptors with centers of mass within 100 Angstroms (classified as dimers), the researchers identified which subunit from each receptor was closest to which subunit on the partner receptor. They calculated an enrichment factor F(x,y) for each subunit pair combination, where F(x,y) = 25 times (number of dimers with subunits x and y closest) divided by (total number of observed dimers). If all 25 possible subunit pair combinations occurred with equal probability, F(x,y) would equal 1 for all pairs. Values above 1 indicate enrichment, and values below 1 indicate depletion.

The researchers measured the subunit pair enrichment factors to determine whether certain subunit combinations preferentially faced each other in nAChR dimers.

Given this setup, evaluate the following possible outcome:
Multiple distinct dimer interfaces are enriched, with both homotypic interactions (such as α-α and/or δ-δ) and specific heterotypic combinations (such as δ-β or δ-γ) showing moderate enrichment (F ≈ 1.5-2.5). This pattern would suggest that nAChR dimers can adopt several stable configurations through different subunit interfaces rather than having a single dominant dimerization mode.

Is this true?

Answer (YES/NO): NO